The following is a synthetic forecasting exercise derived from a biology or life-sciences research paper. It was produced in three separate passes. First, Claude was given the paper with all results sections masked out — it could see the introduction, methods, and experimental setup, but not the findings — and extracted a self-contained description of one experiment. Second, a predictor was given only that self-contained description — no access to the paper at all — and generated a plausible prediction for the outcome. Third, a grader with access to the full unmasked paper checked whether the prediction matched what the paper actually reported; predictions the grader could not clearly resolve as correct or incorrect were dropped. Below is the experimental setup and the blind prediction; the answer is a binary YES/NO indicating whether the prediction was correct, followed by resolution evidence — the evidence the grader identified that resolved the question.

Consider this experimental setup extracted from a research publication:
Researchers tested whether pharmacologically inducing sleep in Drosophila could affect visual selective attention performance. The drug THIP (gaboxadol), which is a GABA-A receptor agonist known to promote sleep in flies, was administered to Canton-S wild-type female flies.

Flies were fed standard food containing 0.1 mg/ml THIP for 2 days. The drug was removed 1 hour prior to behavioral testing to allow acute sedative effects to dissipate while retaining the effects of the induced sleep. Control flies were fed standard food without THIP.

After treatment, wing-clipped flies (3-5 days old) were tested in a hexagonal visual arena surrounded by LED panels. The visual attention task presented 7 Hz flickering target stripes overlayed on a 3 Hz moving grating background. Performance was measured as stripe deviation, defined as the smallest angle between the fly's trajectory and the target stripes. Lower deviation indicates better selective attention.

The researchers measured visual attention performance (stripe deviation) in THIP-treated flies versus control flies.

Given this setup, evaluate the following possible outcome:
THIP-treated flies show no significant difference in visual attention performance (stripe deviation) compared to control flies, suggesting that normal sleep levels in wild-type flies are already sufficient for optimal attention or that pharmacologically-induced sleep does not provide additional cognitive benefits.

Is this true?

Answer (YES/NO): YES